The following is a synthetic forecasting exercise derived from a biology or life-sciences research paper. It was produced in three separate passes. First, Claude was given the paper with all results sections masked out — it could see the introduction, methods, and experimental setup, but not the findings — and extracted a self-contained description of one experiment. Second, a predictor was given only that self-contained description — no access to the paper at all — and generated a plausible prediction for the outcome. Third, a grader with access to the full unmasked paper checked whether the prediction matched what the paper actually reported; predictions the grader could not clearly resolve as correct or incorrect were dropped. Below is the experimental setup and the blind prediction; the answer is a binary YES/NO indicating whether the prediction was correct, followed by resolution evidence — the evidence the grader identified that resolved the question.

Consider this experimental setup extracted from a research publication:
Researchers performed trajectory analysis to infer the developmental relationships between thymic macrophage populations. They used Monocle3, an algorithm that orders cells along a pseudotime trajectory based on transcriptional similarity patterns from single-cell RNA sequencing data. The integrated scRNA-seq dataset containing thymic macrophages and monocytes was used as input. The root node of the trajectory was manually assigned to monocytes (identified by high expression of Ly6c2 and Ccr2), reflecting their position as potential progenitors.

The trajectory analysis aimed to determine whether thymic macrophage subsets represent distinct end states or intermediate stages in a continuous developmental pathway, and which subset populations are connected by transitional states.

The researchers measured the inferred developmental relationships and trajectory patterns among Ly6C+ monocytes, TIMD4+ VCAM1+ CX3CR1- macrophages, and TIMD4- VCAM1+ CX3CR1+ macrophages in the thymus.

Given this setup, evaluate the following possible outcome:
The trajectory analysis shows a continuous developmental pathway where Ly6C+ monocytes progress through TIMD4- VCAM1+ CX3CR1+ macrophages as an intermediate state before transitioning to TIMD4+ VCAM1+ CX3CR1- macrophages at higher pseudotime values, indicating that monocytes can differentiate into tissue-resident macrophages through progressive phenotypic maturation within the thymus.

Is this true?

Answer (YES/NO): YES